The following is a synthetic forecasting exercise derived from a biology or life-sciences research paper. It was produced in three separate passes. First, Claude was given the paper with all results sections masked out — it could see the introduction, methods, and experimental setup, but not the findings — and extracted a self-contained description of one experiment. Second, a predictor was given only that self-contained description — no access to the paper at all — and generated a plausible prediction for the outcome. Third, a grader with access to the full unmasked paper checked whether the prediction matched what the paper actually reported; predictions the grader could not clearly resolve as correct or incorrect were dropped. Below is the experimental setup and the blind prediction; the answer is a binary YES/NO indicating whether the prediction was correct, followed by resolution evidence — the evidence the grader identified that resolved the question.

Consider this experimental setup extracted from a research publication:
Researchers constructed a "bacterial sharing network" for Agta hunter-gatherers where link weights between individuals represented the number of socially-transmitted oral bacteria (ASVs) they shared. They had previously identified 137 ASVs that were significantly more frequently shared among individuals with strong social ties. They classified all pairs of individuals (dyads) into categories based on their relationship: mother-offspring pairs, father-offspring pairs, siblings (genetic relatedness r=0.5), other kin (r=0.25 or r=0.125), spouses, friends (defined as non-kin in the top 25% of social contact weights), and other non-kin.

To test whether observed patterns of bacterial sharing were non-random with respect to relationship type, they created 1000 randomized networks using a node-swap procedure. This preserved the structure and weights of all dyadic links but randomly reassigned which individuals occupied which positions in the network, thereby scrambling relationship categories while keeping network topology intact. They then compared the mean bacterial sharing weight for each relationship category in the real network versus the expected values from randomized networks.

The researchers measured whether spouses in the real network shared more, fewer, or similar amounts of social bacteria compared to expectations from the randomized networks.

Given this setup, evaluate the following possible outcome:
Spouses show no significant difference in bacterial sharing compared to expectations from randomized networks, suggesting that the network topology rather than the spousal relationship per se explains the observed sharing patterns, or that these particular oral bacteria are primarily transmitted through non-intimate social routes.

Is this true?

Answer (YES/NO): NO